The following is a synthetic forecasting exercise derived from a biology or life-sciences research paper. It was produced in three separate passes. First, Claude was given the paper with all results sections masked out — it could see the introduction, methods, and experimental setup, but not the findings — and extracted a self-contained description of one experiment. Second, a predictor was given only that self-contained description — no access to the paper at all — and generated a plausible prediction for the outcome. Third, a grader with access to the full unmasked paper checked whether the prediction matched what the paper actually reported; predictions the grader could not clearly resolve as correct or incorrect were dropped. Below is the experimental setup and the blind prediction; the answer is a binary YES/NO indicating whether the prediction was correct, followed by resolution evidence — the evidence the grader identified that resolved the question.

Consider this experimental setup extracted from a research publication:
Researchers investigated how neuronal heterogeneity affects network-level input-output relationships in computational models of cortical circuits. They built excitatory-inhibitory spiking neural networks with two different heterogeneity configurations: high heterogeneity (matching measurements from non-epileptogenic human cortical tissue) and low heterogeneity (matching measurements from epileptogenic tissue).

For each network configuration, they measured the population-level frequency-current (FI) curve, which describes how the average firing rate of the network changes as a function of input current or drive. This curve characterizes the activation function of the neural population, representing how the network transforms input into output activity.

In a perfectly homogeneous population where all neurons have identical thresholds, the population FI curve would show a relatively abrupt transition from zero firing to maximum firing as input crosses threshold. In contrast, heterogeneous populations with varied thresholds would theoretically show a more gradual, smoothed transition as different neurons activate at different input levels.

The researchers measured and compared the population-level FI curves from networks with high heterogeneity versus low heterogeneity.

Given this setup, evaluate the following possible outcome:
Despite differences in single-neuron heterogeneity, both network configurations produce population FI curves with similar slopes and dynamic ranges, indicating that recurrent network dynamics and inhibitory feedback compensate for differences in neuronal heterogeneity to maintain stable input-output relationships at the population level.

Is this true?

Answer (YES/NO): NO